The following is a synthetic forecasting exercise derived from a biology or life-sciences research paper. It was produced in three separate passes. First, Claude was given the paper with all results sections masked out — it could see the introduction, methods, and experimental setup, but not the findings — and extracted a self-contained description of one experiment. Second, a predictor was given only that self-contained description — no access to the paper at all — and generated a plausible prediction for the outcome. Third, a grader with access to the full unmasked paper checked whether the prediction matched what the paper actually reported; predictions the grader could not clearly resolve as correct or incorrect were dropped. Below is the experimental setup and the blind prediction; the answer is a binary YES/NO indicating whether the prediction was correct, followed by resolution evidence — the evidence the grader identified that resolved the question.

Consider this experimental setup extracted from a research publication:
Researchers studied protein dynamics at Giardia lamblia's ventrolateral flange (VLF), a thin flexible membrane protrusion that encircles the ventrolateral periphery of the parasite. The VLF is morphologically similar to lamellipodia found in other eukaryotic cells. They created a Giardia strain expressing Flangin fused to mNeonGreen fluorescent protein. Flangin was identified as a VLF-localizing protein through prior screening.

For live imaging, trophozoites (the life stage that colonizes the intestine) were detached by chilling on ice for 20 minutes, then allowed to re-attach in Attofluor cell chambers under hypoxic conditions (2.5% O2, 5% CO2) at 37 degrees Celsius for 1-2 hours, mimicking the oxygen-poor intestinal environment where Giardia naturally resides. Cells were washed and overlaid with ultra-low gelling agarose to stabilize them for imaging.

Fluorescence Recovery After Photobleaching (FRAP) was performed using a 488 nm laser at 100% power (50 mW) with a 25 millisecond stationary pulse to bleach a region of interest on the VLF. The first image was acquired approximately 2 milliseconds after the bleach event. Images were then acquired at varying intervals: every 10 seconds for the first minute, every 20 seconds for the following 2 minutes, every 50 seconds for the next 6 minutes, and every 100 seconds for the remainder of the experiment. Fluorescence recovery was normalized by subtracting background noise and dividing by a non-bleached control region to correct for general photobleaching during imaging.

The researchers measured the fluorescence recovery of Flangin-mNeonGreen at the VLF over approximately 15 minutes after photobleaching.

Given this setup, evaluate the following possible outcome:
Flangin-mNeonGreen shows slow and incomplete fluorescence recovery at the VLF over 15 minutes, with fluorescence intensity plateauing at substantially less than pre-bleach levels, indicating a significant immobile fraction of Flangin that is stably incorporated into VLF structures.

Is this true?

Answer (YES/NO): YES